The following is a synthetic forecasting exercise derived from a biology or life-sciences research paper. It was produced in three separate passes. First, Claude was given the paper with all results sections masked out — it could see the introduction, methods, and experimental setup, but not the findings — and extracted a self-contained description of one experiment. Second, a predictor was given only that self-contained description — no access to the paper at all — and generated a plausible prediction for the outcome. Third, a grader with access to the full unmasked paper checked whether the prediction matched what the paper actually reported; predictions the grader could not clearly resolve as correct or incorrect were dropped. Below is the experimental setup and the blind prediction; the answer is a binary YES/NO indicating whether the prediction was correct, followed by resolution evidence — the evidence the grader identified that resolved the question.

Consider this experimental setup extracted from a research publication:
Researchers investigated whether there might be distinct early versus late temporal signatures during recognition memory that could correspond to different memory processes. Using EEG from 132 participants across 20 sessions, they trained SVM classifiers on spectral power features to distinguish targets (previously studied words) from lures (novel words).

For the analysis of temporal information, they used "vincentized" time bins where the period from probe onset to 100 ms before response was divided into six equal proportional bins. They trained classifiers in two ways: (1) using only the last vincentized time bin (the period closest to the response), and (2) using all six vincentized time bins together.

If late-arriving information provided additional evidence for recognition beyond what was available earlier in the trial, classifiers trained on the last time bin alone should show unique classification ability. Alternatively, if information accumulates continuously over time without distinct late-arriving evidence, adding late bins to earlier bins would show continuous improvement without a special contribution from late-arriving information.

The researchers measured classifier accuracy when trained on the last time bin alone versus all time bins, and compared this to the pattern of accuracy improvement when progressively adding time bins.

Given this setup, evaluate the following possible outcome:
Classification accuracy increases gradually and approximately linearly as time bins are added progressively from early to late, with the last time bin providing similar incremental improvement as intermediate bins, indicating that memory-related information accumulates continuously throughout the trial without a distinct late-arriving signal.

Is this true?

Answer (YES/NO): NO